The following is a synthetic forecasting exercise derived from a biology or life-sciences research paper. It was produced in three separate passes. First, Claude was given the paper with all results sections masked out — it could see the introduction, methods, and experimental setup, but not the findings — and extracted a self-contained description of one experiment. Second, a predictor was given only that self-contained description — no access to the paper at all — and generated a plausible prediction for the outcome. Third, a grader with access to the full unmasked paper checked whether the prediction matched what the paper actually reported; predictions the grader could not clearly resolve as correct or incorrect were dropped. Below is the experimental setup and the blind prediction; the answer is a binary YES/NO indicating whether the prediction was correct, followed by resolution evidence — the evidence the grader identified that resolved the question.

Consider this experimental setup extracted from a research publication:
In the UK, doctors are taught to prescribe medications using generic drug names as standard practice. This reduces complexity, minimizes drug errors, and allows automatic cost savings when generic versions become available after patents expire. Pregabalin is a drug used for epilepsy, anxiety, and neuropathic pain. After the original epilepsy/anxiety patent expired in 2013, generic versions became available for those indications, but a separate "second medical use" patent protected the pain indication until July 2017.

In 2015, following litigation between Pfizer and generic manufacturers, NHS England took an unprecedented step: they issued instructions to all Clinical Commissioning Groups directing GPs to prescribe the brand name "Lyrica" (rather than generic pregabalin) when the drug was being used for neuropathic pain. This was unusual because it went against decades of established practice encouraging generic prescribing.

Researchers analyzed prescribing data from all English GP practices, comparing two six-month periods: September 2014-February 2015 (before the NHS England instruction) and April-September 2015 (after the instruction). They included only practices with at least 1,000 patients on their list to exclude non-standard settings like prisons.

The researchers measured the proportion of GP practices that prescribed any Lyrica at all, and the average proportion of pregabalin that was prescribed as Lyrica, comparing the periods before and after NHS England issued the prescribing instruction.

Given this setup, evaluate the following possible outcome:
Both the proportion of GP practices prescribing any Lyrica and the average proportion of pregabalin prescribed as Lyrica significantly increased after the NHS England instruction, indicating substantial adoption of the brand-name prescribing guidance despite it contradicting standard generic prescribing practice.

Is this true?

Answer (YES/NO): NO